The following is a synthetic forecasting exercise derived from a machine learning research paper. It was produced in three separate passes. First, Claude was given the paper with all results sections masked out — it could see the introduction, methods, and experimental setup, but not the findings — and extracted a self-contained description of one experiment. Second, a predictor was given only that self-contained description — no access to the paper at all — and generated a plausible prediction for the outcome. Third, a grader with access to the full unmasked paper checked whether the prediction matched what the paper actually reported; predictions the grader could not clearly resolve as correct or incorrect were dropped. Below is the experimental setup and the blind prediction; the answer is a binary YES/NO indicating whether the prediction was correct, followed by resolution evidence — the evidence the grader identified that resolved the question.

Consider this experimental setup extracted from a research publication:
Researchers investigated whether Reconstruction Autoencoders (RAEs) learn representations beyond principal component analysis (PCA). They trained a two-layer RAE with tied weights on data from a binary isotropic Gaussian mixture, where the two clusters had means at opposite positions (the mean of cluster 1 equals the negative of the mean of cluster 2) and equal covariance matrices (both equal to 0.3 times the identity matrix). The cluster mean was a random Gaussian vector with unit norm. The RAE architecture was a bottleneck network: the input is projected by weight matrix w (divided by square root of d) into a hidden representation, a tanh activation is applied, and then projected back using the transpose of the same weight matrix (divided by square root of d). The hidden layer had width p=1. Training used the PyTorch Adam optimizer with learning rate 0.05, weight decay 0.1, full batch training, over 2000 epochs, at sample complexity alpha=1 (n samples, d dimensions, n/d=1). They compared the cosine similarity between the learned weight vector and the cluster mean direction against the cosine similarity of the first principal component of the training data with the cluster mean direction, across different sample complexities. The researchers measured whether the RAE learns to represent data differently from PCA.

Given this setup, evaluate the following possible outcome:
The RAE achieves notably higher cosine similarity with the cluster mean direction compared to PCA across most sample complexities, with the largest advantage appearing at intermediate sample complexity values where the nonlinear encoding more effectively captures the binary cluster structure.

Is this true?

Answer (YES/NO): NO